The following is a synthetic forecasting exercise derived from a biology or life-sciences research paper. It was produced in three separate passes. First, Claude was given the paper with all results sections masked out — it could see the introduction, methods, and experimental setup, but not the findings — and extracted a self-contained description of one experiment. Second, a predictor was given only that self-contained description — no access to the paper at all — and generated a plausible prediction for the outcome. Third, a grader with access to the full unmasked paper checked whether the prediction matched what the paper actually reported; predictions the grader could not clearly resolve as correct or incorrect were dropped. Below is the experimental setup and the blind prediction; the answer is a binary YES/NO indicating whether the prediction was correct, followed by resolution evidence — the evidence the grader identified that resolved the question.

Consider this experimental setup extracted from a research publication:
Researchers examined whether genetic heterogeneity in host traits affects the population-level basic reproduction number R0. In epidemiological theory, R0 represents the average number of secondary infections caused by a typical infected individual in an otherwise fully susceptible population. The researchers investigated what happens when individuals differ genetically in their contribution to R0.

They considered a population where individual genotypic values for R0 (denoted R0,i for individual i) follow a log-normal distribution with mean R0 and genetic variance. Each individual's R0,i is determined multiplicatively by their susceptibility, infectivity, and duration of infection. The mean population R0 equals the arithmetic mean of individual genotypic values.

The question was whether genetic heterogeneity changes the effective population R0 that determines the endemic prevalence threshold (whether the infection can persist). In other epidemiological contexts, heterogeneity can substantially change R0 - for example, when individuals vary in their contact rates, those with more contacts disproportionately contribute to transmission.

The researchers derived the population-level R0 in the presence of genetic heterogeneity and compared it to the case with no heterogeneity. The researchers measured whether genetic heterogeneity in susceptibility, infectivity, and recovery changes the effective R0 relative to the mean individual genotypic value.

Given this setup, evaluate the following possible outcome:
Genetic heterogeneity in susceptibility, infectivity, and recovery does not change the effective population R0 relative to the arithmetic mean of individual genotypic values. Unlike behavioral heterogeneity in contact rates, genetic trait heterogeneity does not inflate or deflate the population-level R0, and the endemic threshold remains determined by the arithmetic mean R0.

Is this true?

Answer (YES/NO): YES